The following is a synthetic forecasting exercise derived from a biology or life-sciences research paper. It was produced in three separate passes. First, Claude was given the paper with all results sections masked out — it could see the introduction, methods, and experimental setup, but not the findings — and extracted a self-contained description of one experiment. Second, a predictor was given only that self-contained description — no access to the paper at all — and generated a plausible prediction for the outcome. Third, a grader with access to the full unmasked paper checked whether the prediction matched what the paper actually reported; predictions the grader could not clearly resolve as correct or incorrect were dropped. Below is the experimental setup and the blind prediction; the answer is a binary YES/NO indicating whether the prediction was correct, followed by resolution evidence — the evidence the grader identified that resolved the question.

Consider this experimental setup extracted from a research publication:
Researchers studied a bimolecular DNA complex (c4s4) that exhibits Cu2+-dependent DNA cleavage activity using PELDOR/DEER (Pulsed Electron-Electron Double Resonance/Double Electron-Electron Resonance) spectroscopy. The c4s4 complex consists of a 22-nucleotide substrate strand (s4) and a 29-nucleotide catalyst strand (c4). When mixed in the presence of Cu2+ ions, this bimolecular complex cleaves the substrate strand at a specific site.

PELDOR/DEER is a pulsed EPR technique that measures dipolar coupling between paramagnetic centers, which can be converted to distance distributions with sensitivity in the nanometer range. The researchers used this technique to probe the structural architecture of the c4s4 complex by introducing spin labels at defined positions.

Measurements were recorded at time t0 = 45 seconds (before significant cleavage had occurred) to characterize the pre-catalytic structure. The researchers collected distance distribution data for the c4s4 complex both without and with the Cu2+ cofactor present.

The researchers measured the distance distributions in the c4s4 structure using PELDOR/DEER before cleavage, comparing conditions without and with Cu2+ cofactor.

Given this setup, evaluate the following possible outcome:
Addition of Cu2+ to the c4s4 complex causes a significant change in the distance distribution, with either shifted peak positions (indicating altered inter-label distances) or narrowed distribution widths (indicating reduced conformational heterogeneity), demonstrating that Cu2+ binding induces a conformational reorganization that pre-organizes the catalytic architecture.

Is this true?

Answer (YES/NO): NO